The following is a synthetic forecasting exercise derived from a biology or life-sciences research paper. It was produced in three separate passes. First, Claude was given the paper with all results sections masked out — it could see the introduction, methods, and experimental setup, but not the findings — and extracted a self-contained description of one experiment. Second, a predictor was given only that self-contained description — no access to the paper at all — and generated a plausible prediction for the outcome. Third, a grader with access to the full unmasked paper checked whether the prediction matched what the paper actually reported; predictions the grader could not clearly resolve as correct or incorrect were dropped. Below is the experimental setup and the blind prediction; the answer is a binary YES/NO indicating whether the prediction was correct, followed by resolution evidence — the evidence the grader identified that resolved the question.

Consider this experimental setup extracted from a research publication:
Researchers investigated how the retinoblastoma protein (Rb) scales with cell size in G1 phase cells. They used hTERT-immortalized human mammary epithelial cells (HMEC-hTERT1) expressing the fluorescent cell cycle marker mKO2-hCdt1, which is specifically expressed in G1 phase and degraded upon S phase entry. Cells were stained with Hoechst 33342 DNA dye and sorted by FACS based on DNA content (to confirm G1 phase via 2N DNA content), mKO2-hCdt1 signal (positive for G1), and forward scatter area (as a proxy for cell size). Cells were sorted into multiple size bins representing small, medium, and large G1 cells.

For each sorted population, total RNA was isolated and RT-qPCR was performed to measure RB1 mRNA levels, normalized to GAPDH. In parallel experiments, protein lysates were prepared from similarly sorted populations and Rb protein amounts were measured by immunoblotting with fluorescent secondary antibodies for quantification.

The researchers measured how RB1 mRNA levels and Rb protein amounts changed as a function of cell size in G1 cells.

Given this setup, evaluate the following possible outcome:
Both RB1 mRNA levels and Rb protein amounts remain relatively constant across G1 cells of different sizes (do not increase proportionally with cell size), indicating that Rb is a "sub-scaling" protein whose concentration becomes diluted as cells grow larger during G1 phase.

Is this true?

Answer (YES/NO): YES